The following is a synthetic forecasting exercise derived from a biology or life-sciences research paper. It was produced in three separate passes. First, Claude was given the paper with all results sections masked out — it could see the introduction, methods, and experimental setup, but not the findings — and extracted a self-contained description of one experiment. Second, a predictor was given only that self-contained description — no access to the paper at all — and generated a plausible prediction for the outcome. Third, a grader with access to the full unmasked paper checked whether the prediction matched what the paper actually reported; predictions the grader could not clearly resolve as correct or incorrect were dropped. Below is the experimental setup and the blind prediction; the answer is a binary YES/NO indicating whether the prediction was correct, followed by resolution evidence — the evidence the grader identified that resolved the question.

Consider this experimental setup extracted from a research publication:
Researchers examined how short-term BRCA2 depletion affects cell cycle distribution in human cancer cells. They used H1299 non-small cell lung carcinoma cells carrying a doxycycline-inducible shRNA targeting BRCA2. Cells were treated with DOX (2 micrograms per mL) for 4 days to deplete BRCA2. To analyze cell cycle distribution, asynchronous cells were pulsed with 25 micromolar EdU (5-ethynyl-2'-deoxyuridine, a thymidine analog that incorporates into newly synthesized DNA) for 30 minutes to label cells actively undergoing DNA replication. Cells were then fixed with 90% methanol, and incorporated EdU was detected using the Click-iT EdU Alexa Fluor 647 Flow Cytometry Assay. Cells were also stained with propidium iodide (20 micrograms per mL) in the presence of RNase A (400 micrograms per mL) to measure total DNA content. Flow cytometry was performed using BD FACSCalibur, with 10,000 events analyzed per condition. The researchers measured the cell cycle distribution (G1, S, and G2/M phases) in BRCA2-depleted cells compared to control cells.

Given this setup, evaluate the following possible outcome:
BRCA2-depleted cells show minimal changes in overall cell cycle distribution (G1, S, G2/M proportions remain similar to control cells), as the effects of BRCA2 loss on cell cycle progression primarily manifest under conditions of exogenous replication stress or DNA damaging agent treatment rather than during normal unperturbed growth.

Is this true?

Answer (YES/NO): NO